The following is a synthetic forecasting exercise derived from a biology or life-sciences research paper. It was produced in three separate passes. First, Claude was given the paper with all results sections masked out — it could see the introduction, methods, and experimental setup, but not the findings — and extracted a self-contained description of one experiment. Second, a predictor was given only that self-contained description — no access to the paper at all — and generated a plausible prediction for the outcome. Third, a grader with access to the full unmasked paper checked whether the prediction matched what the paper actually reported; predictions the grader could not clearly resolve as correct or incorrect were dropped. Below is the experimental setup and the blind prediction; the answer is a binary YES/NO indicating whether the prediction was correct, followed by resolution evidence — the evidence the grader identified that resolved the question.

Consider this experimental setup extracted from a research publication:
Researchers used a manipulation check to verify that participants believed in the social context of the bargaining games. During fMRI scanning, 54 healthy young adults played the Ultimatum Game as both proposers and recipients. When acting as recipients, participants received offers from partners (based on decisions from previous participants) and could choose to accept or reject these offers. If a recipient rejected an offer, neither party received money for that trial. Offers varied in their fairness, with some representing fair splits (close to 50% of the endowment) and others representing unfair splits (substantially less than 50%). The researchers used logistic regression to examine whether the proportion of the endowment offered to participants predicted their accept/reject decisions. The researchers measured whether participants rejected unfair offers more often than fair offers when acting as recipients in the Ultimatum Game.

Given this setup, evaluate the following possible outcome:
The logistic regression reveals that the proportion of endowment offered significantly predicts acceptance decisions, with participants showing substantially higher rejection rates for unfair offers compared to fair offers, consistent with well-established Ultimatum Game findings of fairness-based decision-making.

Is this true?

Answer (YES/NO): YES